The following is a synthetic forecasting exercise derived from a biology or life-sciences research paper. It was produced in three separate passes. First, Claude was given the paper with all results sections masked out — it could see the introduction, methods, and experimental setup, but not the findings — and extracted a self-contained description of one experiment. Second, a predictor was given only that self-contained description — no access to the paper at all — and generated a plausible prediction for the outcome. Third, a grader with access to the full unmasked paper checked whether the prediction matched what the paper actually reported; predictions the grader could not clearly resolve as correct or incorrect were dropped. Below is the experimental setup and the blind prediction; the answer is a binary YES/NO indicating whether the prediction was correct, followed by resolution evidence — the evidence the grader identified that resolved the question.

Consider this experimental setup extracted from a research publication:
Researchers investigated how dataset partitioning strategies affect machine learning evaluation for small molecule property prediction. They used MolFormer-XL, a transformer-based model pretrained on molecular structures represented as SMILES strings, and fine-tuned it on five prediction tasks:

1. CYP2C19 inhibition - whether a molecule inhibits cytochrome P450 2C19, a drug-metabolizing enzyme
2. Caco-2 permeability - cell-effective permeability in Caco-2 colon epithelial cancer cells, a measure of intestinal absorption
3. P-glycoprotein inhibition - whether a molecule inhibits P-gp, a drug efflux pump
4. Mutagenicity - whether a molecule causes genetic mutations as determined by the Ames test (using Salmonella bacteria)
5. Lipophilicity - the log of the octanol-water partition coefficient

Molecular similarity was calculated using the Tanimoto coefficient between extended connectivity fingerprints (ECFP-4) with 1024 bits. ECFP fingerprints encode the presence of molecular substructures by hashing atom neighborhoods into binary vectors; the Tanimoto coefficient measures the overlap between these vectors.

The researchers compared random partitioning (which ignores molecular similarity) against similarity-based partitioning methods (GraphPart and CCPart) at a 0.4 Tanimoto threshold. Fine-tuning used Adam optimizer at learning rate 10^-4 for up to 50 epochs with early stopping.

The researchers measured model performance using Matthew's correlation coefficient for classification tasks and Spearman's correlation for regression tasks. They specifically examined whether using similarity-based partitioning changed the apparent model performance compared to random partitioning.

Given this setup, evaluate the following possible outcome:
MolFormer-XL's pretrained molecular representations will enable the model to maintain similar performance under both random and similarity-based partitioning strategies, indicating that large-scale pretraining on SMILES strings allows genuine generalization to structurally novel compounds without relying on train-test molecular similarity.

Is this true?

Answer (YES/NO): NO